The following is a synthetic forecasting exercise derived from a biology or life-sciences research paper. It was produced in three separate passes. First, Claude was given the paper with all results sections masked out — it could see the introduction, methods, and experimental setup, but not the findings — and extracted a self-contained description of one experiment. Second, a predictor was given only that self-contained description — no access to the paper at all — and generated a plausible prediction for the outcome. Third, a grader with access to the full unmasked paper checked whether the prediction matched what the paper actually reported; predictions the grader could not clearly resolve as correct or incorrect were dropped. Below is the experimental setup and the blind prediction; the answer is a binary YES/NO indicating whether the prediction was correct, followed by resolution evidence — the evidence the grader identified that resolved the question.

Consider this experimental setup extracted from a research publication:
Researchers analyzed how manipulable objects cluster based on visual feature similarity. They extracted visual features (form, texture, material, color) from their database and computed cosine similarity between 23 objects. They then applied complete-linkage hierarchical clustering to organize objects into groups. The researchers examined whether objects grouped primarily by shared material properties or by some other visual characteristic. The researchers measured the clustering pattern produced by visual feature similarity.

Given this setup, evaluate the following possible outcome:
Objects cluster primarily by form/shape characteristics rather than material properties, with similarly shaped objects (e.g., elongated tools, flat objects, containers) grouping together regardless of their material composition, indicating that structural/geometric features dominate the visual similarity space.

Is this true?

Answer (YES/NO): NO